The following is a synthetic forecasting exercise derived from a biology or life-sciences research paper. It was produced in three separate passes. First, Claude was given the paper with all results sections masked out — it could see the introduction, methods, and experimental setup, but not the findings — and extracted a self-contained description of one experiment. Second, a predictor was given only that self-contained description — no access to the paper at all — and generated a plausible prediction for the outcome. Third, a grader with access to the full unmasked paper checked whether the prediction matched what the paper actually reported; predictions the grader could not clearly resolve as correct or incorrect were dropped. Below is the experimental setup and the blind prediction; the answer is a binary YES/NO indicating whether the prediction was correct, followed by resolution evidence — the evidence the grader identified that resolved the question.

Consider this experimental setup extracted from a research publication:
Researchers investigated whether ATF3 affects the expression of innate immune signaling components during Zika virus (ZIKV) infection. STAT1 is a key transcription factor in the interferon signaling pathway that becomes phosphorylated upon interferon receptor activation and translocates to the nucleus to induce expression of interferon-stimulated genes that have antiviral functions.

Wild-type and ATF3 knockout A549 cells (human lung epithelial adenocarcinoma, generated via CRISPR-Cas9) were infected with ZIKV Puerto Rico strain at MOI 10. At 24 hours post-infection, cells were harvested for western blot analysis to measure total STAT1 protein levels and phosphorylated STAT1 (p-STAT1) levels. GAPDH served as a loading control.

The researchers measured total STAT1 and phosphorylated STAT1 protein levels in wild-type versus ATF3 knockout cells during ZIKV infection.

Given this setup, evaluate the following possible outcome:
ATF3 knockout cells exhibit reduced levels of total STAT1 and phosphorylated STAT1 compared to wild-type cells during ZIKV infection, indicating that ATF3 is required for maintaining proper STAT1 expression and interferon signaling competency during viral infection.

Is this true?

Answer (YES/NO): YES